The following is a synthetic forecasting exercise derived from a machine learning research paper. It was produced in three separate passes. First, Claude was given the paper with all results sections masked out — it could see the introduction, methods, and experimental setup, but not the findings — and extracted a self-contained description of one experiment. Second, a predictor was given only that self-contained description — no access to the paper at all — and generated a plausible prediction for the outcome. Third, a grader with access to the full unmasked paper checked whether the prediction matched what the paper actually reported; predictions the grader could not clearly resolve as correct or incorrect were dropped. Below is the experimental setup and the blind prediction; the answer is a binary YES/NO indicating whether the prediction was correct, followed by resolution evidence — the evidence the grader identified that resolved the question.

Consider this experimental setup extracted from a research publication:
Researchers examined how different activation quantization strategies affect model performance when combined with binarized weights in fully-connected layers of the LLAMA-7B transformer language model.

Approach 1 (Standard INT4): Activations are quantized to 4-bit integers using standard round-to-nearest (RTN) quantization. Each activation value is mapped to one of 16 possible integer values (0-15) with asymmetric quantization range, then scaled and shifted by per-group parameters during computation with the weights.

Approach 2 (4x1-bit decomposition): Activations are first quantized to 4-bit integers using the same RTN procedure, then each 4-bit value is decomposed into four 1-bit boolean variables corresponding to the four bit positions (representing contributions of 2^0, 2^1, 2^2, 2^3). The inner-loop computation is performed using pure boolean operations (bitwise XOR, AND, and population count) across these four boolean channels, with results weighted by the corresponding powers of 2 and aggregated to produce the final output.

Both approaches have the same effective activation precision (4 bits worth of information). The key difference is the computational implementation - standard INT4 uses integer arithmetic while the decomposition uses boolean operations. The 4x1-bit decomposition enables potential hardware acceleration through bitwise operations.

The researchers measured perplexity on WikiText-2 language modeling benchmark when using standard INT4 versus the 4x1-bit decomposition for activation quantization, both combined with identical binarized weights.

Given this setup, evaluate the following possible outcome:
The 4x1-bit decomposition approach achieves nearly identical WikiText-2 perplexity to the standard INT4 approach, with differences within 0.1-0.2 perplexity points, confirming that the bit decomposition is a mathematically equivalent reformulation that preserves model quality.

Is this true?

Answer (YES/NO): YES